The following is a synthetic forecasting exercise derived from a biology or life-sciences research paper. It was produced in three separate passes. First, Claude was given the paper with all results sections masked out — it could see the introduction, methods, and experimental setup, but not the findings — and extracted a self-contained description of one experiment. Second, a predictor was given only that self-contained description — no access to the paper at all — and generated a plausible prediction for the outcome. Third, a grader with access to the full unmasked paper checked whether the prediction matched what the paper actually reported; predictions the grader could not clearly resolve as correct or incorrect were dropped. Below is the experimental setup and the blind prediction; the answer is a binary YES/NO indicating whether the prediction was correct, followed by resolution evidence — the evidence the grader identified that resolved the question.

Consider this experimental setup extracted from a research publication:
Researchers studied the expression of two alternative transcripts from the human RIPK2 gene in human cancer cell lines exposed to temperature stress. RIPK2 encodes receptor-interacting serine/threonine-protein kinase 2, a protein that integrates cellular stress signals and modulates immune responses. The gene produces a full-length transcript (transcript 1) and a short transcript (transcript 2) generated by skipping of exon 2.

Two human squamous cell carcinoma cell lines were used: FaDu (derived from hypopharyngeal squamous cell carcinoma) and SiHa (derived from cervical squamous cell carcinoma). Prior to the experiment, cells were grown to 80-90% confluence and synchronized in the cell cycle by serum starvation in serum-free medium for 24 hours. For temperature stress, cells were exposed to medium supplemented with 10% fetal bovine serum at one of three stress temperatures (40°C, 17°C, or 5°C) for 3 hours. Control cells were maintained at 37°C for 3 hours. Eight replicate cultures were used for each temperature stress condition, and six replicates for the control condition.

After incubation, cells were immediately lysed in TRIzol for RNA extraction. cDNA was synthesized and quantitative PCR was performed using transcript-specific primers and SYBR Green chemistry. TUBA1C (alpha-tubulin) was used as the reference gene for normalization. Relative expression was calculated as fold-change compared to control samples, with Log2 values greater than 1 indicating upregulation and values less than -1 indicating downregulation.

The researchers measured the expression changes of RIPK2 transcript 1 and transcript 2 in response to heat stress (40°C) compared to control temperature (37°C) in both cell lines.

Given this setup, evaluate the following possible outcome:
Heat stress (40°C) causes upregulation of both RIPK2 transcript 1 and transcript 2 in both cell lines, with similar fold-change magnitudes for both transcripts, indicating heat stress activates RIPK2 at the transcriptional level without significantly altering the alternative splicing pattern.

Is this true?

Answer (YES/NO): NO